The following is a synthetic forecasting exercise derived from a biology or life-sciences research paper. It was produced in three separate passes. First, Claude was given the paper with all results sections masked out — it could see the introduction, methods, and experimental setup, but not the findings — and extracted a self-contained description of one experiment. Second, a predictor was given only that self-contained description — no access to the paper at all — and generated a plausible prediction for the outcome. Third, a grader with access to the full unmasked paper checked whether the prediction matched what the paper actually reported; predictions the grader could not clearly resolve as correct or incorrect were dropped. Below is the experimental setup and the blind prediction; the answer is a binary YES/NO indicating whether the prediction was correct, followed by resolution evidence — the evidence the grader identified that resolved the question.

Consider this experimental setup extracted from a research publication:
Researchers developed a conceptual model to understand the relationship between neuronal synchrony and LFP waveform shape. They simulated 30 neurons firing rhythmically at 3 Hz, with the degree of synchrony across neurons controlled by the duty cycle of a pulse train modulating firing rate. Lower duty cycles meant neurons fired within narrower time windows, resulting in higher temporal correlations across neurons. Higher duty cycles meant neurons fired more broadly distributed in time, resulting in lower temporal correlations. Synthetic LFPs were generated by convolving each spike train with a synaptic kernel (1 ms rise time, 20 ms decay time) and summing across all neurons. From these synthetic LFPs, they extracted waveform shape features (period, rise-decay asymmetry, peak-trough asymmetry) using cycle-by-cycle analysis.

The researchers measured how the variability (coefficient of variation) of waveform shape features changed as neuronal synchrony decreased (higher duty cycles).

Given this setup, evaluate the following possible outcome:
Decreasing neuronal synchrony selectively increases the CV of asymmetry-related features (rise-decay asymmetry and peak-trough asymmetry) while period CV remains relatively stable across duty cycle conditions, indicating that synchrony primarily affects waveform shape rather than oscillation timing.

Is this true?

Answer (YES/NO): NO